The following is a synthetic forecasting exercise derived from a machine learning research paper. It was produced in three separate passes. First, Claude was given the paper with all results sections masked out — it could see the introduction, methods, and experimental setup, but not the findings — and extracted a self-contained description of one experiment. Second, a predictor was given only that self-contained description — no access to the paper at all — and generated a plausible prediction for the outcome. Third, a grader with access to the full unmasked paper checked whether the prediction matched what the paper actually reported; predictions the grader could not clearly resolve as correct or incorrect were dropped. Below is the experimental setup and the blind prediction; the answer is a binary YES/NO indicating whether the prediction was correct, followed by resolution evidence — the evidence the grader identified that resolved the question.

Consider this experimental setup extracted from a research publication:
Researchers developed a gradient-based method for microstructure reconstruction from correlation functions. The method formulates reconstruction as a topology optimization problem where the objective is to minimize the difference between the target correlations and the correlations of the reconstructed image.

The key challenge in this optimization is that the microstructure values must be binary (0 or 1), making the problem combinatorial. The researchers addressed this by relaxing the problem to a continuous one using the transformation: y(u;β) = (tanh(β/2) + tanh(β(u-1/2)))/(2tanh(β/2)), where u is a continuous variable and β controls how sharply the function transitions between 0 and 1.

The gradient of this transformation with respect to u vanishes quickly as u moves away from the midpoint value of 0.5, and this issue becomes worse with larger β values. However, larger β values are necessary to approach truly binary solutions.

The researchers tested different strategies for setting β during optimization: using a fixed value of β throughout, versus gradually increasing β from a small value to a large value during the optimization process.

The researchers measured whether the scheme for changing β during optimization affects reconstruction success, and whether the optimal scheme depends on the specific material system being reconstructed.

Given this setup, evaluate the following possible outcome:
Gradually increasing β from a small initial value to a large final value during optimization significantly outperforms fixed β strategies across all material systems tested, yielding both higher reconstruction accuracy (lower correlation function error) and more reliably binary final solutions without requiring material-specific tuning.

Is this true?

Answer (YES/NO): NO